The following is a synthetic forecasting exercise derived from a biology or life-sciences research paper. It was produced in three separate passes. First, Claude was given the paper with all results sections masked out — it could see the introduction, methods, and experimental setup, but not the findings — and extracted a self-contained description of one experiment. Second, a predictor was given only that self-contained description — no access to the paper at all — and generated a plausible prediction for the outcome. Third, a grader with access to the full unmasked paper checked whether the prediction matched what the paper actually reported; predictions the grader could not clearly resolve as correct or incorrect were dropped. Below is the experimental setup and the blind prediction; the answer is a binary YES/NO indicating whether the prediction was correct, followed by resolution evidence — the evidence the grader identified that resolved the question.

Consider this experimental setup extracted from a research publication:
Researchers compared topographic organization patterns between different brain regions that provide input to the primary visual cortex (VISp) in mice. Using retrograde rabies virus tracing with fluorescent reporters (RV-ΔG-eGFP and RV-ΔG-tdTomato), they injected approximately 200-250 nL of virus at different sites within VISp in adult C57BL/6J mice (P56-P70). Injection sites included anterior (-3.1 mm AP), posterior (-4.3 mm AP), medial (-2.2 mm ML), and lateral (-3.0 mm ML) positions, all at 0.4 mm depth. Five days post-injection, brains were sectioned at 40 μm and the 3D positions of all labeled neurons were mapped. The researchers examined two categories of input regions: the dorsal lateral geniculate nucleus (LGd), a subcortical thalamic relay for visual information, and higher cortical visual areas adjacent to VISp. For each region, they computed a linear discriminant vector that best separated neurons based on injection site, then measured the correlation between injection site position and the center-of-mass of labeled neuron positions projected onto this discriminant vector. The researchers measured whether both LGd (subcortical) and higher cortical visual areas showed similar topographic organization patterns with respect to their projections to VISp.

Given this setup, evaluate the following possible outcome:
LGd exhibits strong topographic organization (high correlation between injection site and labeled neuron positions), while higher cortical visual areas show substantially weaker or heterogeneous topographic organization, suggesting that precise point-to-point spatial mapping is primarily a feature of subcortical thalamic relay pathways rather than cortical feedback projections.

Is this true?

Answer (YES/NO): NO